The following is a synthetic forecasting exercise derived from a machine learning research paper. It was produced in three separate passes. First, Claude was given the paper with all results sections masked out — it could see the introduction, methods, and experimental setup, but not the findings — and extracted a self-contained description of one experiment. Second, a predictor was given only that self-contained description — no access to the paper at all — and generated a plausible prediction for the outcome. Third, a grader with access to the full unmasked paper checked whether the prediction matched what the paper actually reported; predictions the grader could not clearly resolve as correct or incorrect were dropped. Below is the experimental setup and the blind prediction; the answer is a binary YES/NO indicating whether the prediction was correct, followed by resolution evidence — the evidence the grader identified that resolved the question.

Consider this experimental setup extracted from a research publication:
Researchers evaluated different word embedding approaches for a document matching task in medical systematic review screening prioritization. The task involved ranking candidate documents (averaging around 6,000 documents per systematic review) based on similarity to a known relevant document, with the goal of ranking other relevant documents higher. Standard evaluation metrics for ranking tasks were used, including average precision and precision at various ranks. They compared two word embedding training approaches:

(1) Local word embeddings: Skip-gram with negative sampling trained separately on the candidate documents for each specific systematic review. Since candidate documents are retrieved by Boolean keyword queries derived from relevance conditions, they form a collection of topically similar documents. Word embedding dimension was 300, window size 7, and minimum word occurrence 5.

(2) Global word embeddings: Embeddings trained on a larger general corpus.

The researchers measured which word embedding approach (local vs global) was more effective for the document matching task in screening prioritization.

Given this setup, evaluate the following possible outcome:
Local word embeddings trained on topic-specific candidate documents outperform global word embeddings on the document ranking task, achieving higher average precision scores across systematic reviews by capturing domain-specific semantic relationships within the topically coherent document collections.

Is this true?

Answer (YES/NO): YES